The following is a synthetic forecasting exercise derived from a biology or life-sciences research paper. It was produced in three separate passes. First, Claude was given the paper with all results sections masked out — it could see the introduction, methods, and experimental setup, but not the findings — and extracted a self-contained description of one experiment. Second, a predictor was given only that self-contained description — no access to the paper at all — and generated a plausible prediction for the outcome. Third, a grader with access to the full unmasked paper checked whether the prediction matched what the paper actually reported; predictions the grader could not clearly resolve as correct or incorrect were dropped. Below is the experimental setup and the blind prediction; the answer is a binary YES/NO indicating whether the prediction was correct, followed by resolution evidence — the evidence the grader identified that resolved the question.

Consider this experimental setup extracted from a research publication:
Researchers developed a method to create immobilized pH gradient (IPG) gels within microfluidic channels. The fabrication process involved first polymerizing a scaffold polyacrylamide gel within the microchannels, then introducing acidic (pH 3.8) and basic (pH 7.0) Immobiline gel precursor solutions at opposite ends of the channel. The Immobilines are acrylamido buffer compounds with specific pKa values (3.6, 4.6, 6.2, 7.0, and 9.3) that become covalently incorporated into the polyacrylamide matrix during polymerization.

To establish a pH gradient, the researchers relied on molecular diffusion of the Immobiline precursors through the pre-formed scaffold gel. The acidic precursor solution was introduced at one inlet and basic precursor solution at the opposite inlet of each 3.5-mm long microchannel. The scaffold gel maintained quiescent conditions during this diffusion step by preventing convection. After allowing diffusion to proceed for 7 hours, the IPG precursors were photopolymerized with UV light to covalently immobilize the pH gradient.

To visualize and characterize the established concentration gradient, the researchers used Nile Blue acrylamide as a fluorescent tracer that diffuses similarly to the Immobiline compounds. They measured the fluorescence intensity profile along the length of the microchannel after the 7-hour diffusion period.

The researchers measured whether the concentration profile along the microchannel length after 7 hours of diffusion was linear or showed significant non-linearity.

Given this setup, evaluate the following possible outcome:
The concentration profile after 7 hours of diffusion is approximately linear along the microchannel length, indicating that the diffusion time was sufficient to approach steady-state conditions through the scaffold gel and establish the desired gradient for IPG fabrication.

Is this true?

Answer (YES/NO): YES